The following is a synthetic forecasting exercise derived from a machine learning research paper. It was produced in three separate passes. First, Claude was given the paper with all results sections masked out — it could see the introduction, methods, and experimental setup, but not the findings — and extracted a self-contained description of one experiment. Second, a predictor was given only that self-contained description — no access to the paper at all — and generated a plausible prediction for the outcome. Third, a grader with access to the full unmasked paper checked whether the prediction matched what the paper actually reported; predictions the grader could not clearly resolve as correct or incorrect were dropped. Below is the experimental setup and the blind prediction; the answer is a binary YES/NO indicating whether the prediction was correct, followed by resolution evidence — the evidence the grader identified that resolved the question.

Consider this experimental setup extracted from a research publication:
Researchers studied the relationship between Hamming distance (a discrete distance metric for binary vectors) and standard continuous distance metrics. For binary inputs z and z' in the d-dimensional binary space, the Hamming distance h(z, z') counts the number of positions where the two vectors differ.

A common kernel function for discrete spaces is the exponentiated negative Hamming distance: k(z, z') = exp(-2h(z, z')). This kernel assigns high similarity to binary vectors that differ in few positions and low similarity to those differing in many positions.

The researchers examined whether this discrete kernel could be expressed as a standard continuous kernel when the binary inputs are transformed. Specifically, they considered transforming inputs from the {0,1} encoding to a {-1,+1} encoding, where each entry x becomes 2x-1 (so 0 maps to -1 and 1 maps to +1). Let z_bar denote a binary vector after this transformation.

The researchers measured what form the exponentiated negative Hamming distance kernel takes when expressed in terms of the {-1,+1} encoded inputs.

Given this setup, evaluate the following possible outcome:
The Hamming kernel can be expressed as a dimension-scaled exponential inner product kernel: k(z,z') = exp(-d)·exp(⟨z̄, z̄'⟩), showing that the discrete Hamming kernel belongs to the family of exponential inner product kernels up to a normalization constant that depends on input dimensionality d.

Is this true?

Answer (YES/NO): YES